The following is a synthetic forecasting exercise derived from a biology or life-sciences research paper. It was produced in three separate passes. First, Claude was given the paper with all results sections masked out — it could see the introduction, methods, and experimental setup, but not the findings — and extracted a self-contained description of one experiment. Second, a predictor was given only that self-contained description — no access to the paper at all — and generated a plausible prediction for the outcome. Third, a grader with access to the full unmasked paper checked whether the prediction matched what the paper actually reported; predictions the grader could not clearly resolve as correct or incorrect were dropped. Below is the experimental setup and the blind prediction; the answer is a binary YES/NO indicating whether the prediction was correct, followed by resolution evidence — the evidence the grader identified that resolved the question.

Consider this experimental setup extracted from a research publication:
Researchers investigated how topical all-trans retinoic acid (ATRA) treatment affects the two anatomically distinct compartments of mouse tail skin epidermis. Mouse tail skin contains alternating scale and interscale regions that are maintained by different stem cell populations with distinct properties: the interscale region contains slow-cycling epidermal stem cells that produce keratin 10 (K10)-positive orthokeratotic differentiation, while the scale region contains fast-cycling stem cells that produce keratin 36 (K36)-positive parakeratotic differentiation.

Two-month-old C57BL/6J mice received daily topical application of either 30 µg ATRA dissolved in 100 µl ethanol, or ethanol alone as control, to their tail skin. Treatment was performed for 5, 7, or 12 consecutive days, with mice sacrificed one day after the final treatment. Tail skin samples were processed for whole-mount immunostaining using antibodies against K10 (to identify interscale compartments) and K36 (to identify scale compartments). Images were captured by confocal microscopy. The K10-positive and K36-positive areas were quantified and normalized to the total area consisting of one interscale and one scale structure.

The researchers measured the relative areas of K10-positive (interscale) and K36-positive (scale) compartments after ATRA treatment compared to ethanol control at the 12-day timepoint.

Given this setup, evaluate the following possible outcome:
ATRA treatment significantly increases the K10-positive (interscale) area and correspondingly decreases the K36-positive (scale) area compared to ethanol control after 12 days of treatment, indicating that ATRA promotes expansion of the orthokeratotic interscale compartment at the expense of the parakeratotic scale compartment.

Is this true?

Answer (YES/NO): YES